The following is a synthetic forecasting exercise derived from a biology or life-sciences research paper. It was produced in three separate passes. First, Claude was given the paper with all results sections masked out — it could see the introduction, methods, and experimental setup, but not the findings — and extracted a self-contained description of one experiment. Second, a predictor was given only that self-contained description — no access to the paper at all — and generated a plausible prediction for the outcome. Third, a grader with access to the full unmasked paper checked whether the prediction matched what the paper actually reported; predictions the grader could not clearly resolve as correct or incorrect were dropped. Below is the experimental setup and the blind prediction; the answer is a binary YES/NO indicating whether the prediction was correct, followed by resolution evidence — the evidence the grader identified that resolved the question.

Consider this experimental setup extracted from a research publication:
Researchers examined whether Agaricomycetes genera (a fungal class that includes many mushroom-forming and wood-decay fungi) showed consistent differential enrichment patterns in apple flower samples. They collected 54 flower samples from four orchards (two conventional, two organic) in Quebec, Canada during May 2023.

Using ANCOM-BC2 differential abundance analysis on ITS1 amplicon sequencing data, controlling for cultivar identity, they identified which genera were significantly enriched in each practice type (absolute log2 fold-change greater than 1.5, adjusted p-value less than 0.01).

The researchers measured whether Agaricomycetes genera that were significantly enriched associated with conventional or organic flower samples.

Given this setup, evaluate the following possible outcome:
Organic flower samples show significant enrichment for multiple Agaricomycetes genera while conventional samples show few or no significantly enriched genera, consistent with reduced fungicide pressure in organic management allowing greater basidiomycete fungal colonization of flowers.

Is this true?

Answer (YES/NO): YES